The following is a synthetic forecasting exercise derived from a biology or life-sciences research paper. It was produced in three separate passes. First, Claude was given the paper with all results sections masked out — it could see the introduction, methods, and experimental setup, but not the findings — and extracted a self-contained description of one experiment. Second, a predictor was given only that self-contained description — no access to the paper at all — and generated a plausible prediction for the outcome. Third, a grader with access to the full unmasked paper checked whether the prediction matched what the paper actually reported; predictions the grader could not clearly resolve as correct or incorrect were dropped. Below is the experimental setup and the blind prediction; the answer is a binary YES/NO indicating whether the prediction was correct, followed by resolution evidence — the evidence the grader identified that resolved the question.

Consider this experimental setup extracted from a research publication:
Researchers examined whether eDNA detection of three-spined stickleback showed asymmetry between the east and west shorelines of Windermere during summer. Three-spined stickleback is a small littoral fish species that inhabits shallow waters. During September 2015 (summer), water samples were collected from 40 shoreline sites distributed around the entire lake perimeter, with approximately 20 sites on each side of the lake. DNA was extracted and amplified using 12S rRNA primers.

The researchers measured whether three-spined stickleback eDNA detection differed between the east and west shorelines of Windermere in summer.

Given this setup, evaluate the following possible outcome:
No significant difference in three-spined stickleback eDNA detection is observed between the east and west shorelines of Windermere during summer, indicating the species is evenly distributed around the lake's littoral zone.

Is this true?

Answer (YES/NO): NO